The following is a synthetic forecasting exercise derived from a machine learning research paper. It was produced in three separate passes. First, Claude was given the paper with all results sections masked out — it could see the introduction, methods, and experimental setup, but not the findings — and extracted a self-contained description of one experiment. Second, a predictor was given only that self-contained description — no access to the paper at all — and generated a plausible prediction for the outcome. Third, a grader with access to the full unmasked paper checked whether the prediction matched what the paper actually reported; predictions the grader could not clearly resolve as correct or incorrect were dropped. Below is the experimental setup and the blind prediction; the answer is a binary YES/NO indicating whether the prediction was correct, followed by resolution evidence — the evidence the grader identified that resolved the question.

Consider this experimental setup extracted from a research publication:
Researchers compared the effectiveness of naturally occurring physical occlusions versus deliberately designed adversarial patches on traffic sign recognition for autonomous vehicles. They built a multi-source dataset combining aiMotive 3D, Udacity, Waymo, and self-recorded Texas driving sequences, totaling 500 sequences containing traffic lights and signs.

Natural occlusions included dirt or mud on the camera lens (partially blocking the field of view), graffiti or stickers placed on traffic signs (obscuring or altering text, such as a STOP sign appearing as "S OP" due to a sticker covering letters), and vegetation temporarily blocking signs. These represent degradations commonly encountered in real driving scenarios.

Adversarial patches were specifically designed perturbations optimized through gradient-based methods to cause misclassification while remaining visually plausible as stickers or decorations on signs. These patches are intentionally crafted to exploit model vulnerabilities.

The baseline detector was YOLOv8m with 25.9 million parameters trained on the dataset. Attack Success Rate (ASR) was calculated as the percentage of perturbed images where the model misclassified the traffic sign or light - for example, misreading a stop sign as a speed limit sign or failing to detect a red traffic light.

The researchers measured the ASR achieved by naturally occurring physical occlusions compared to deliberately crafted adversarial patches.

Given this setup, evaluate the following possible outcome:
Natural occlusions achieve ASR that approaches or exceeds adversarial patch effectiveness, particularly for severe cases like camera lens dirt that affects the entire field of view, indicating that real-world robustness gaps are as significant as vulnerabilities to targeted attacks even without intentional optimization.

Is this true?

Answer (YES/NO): YES